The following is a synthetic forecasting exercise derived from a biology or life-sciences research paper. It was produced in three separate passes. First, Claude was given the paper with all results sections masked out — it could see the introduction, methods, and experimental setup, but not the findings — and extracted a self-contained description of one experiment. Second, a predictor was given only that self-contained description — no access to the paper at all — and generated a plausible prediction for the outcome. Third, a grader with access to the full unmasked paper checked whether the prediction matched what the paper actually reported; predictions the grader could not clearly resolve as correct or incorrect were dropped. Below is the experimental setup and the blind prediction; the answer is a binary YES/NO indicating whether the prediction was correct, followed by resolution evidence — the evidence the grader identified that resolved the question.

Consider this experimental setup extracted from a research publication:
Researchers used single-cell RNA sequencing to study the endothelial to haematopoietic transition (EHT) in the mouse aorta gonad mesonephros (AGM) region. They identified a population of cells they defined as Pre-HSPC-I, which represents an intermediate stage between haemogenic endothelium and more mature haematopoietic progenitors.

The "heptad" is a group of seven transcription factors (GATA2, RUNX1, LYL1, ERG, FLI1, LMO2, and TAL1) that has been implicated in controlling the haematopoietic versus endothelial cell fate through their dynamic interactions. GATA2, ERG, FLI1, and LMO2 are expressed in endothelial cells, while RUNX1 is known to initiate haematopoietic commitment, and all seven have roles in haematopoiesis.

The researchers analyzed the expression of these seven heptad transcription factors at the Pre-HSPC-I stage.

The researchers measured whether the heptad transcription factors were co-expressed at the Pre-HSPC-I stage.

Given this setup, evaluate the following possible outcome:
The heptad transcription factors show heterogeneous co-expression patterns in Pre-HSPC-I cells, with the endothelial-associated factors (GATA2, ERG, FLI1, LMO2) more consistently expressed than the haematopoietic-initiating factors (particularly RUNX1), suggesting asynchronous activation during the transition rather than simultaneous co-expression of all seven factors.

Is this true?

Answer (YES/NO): NO